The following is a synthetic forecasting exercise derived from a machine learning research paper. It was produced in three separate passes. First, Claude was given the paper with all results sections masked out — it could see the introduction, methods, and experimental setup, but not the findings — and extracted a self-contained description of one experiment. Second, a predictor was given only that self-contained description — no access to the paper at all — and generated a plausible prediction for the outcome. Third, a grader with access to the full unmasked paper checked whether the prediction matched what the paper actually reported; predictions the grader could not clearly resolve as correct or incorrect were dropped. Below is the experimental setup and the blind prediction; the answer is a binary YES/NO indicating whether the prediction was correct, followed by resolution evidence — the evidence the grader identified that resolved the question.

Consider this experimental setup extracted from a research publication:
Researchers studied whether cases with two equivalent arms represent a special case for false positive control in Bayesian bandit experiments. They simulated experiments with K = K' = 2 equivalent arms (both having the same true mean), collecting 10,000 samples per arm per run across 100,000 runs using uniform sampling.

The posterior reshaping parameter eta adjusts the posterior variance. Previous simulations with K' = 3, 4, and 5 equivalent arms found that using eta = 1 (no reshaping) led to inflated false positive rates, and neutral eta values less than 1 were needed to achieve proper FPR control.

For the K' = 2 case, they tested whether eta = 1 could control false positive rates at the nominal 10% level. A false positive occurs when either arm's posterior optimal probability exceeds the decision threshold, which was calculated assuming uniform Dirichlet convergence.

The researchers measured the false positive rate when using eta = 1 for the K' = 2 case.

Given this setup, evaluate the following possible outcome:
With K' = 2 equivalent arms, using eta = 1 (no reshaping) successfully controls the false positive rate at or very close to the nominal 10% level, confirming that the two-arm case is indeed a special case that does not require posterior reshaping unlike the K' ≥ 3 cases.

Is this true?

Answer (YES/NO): YES